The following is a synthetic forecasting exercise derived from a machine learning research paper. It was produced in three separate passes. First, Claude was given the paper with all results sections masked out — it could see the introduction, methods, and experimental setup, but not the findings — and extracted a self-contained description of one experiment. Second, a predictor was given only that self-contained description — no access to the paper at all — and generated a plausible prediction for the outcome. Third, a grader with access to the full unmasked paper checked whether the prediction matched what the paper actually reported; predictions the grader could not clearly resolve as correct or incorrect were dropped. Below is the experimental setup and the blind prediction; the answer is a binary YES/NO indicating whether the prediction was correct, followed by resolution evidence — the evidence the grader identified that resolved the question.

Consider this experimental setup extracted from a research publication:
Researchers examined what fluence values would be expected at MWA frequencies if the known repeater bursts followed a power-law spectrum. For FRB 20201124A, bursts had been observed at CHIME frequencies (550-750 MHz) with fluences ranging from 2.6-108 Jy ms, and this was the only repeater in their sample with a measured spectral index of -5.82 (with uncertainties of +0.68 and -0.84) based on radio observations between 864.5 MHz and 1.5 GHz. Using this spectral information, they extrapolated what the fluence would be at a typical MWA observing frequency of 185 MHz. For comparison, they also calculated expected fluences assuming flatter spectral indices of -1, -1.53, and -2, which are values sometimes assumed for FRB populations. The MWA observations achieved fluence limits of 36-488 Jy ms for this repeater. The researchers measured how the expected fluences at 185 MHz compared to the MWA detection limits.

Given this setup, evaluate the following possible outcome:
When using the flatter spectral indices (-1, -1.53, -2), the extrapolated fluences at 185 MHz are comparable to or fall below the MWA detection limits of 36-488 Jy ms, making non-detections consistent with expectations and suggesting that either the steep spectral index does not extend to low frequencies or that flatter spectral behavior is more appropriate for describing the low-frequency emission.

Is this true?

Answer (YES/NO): NO